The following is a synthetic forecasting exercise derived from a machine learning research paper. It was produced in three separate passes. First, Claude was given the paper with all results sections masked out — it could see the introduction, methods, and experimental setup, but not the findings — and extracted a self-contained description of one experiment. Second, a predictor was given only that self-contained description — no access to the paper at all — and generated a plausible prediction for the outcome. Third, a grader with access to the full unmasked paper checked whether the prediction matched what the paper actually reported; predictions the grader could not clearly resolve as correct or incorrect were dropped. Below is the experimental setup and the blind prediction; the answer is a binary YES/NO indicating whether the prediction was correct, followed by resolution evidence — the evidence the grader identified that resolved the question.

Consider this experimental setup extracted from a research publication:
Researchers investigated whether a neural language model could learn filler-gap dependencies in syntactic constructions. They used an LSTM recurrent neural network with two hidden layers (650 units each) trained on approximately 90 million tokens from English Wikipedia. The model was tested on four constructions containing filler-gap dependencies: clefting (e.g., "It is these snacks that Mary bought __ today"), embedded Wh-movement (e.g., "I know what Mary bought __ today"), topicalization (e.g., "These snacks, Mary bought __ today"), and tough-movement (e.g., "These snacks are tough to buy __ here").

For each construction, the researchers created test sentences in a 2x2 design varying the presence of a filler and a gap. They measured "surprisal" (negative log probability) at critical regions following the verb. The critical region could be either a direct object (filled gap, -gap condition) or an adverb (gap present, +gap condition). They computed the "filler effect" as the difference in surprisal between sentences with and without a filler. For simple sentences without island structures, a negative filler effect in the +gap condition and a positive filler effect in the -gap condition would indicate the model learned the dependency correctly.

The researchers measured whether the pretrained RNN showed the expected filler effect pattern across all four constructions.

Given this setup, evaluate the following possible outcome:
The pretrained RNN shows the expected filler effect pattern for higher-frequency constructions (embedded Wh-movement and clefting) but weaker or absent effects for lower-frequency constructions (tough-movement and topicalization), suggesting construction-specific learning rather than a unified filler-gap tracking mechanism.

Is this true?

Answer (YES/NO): NO